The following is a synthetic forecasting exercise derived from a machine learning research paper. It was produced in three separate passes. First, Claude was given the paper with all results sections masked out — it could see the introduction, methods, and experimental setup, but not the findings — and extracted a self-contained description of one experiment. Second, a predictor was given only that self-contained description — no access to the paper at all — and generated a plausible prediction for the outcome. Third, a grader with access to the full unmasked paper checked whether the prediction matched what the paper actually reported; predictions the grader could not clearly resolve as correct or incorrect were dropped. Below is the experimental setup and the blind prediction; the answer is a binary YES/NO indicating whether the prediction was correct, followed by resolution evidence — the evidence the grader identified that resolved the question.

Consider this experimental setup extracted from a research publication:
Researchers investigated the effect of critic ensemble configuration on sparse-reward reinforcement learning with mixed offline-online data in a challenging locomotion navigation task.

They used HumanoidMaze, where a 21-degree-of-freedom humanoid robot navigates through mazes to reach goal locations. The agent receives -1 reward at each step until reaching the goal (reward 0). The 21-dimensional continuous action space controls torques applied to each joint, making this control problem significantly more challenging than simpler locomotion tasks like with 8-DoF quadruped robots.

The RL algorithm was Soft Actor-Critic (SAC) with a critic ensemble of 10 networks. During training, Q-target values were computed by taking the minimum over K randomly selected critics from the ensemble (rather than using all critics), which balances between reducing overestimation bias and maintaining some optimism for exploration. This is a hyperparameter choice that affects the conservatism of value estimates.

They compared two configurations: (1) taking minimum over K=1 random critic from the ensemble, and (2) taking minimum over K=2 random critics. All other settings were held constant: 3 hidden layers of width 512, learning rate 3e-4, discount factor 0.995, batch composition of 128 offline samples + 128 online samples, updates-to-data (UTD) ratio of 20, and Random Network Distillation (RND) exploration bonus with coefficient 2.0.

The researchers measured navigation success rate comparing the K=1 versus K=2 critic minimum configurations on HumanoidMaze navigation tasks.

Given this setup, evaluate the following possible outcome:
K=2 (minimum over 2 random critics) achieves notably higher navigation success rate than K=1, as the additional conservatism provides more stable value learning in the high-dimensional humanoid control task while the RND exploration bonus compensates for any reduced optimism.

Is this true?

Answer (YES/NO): NO